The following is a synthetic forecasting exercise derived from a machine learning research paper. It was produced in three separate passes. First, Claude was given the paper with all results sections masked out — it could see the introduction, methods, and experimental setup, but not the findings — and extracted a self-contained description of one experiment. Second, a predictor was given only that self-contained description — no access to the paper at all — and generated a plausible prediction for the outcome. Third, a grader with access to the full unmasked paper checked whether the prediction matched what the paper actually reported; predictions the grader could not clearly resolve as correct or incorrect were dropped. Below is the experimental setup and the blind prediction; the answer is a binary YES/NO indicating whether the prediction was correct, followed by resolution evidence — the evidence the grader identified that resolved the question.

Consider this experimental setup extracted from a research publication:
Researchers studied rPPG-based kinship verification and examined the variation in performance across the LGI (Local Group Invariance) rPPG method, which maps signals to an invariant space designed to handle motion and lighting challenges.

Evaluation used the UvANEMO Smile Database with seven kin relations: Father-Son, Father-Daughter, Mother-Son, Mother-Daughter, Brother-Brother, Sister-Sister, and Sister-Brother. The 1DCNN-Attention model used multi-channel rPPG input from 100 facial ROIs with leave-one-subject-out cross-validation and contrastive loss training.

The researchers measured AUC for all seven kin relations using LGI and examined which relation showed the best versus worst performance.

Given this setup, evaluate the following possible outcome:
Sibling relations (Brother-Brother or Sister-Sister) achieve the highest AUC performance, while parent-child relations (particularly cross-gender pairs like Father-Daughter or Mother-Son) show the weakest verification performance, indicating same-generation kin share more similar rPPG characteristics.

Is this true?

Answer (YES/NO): NO